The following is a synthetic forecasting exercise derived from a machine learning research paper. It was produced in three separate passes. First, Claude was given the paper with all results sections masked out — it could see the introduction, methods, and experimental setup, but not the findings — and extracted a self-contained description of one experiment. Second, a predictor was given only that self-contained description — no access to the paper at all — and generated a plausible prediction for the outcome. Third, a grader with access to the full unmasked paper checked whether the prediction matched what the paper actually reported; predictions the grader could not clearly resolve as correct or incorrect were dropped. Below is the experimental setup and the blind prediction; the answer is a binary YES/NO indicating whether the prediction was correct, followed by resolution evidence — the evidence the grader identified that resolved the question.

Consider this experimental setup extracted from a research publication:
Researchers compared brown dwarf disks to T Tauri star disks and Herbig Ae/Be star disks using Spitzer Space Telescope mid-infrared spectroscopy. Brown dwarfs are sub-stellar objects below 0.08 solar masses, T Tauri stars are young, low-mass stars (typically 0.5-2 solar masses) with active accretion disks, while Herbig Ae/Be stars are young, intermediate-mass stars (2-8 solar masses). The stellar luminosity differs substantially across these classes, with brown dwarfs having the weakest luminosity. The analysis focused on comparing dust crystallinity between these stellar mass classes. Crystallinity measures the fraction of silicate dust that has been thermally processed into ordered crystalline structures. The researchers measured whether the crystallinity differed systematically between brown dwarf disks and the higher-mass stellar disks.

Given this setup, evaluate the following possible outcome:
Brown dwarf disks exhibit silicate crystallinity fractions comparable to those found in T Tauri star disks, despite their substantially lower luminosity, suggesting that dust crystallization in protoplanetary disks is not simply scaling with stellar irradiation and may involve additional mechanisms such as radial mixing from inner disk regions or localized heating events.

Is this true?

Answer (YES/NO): YES